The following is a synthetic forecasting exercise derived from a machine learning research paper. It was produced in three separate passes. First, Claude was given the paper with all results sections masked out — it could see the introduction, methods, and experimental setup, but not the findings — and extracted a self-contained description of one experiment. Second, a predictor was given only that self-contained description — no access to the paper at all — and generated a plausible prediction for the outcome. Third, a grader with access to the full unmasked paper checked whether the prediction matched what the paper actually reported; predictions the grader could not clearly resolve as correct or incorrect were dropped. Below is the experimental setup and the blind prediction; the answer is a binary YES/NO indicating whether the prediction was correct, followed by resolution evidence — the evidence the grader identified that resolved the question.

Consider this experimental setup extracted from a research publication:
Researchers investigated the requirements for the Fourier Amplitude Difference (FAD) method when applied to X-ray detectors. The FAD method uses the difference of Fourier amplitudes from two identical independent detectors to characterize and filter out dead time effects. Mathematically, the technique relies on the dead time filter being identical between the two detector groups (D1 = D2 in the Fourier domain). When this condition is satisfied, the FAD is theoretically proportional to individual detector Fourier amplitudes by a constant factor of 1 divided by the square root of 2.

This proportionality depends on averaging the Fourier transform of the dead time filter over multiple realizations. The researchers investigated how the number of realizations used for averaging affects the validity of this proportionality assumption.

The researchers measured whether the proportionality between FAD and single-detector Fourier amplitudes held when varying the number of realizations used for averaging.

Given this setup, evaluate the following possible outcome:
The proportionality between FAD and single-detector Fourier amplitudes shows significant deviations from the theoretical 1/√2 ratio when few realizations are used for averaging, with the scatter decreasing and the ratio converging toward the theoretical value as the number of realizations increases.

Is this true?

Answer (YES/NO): YES